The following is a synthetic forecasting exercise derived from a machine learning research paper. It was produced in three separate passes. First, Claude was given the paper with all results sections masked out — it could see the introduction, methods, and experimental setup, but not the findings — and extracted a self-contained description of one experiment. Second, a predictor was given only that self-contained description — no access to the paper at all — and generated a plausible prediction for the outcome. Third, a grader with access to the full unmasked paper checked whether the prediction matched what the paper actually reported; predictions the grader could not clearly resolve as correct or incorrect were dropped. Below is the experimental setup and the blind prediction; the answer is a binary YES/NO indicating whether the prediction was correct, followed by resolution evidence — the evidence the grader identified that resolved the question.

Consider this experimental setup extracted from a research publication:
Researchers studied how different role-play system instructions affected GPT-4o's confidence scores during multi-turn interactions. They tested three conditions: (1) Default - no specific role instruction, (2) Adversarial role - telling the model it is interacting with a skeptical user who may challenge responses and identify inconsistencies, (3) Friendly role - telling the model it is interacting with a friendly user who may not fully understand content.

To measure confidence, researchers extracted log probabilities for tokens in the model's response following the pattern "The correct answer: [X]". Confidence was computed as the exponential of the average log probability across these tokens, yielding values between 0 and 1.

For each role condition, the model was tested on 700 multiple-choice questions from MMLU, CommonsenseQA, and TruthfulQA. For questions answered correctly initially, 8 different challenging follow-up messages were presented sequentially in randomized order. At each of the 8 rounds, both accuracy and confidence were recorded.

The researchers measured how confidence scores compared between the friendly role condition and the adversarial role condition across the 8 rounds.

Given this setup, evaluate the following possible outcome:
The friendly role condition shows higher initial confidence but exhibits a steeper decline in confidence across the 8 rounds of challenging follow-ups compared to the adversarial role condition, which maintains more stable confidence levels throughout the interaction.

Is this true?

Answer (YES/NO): NO